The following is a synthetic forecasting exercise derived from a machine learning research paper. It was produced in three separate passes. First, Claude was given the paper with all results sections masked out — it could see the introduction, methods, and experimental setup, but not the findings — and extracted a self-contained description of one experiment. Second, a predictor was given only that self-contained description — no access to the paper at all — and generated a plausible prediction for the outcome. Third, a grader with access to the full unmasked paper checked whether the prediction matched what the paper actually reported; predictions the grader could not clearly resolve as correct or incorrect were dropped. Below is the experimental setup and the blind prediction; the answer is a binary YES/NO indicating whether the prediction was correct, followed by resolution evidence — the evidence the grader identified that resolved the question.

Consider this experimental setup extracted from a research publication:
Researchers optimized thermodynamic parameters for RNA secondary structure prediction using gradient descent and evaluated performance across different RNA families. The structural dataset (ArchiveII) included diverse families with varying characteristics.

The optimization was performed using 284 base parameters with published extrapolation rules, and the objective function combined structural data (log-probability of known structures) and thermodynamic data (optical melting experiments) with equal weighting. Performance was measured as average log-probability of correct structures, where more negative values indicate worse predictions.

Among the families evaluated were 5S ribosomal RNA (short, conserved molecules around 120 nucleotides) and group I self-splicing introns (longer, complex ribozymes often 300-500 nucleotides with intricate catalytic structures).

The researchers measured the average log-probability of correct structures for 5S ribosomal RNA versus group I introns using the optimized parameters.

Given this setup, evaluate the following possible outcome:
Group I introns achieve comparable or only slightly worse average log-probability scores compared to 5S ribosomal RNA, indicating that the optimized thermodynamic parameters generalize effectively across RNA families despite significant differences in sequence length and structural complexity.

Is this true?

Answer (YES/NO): NO